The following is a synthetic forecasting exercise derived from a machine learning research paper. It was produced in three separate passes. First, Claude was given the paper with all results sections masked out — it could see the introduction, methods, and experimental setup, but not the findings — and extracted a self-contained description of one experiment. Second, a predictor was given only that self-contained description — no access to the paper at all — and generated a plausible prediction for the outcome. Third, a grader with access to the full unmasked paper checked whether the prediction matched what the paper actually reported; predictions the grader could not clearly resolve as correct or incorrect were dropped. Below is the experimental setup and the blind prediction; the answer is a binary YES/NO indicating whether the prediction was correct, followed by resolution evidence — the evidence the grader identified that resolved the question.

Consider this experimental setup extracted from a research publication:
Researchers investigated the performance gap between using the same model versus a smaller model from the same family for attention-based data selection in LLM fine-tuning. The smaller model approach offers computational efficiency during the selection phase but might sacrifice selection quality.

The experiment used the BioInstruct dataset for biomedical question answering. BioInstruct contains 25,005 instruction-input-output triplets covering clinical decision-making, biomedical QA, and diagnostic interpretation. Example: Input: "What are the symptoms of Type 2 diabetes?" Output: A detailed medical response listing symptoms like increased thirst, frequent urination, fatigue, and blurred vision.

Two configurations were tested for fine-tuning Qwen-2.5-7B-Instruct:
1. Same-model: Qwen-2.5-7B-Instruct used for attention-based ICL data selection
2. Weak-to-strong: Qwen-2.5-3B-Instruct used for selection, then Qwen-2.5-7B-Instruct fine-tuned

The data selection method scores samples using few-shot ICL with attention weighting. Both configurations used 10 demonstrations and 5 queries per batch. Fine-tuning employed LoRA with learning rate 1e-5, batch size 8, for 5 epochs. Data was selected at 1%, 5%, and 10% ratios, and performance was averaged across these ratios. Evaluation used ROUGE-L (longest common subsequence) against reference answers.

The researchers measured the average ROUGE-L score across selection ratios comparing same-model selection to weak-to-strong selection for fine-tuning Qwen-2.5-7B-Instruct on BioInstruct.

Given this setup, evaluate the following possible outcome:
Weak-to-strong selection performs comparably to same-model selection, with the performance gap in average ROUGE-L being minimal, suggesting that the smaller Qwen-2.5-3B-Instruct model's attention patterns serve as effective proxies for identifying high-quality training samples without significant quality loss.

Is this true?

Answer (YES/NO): YES